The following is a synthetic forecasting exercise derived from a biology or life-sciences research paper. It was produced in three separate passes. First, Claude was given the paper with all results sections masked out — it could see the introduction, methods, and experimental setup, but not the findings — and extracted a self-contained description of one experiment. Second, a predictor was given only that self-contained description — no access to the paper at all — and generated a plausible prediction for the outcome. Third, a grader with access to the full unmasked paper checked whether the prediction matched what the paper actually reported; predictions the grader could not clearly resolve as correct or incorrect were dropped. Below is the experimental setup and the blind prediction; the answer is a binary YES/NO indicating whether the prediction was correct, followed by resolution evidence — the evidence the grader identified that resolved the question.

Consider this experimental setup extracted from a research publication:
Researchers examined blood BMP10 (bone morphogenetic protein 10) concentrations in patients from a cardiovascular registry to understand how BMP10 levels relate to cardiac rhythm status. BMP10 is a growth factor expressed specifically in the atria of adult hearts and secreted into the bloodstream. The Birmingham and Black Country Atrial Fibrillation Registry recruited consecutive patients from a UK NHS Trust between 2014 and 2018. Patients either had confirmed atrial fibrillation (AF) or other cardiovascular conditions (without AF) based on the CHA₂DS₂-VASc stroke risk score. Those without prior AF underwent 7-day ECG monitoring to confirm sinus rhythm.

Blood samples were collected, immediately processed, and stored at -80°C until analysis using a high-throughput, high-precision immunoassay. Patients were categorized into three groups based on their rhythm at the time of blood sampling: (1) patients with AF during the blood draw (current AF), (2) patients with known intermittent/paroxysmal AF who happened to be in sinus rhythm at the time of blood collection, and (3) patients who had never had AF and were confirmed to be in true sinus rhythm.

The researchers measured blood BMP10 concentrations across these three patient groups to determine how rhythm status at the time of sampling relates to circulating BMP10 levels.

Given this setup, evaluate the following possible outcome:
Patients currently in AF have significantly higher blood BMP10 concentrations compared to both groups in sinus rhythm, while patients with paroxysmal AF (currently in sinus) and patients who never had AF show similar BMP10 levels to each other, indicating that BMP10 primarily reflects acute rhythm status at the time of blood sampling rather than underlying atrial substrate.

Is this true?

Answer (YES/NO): NO